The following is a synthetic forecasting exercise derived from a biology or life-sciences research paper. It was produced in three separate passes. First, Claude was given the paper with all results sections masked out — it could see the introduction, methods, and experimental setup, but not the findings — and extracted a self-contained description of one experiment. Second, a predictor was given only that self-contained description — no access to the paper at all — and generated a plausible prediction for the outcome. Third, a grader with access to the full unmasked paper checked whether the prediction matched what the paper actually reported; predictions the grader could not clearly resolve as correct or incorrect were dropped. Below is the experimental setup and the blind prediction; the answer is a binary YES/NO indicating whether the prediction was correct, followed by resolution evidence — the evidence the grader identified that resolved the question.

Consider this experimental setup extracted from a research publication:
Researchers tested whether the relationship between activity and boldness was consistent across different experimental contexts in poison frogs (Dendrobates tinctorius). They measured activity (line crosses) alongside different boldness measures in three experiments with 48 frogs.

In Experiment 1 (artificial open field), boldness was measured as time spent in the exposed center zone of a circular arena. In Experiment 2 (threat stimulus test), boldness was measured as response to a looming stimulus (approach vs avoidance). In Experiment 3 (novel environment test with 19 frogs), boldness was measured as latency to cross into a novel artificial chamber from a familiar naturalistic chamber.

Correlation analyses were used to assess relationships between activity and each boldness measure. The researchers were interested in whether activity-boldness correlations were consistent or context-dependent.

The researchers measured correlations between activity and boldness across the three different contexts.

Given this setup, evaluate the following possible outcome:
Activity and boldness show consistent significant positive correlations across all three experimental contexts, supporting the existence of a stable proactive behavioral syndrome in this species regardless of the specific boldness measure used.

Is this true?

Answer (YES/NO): NO